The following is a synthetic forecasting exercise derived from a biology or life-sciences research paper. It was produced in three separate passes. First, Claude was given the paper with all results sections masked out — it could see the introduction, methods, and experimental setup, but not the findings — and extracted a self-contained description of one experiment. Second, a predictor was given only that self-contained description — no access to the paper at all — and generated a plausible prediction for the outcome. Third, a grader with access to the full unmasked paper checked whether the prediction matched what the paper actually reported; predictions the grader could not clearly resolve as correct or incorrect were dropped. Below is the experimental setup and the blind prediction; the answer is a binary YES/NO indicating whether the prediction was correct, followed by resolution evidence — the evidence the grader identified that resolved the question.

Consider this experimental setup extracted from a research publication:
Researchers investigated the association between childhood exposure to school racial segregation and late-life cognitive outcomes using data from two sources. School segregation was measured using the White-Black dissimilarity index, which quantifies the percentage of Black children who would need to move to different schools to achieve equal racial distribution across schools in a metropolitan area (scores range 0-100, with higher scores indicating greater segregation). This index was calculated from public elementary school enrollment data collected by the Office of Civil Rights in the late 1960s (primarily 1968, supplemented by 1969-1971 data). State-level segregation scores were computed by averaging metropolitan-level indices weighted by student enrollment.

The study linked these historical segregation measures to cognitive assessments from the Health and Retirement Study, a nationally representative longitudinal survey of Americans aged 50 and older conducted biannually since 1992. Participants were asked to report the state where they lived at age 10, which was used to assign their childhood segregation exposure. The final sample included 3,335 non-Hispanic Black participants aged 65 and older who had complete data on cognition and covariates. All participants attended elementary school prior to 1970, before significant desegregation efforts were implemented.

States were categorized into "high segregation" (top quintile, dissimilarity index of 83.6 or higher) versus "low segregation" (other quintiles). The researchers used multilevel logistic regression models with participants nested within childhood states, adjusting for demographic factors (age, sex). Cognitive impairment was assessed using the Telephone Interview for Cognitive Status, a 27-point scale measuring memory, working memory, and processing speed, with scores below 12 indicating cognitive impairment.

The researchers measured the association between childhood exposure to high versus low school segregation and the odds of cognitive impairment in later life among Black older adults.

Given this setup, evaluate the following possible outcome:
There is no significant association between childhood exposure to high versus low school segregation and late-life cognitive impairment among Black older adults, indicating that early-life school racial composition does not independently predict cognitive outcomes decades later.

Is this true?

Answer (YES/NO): NO